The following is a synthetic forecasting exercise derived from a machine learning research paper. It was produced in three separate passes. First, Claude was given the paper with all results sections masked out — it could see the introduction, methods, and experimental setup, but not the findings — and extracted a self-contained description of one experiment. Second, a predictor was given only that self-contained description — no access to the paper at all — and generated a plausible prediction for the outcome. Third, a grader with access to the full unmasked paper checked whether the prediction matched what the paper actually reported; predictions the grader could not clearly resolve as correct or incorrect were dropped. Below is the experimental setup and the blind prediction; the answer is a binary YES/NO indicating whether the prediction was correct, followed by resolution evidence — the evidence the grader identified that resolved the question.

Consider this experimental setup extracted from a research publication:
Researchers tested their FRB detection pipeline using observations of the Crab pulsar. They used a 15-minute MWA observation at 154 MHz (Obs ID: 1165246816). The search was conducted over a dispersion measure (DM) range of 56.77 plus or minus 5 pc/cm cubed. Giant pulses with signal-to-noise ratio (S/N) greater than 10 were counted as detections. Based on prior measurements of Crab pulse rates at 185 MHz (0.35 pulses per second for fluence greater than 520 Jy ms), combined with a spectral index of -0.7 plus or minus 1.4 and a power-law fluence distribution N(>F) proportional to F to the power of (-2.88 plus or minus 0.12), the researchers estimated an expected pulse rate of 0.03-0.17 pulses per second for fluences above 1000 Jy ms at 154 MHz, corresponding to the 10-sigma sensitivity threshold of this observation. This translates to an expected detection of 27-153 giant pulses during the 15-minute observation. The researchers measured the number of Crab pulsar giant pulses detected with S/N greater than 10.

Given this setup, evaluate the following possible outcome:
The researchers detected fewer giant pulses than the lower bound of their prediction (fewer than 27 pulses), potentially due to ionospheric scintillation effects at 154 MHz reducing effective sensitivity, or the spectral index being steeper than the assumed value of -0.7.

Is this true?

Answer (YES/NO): NO